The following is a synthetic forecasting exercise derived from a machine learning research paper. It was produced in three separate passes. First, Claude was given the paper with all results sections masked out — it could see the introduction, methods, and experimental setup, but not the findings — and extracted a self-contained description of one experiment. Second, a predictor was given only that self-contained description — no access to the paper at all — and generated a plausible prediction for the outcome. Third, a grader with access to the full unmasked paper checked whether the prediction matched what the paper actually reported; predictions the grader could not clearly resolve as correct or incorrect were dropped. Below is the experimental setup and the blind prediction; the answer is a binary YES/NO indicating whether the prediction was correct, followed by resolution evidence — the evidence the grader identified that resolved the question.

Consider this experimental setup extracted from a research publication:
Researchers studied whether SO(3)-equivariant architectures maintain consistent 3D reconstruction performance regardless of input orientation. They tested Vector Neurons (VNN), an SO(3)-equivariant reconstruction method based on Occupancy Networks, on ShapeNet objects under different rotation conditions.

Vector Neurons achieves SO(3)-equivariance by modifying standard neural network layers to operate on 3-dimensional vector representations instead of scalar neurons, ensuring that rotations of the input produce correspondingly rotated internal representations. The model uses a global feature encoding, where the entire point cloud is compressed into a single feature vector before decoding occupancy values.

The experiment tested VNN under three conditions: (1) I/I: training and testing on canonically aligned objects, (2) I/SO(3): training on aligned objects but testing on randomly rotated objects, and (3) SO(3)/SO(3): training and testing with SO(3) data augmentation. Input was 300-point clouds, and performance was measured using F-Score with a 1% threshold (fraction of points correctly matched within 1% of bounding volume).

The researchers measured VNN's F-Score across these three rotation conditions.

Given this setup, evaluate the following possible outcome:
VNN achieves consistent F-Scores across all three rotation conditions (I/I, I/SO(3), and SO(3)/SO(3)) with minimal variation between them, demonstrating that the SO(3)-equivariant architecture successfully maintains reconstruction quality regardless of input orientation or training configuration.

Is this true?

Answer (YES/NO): YES